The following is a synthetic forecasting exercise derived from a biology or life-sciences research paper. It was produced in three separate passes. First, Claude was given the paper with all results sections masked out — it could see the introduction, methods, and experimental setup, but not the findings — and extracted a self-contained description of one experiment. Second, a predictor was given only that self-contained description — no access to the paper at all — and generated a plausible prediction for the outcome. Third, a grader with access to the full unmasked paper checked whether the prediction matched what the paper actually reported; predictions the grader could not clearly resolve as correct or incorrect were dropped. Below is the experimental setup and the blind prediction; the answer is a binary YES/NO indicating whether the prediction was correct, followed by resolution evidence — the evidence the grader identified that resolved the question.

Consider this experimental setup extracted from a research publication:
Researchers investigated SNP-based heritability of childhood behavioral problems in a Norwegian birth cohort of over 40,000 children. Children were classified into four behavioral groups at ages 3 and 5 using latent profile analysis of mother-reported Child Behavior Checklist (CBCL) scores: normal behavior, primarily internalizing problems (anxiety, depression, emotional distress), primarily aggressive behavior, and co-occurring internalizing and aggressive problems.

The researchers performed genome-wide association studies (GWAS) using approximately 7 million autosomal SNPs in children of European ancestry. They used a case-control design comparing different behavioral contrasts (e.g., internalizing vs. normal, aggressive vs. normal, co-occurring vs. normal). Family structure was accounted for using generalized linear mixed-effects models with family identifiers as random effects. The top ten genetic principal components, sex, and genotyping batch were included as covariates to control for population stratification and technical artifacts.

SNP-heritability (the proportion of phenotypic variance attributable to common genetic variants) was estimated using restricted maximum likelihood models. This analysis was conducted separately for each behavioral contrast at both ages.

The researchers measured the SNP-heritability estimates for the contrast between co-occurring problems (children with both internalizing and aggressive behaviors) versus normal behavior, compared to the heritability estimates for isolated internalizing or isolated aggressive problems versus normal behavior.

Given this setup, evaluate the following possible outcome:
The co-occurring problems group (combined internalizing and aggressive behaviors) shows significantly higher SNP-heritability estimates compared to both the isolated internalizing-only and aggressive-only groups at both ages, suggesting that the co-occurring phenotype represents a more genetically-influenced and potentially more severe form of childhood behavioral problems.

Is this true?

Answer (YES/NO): NO